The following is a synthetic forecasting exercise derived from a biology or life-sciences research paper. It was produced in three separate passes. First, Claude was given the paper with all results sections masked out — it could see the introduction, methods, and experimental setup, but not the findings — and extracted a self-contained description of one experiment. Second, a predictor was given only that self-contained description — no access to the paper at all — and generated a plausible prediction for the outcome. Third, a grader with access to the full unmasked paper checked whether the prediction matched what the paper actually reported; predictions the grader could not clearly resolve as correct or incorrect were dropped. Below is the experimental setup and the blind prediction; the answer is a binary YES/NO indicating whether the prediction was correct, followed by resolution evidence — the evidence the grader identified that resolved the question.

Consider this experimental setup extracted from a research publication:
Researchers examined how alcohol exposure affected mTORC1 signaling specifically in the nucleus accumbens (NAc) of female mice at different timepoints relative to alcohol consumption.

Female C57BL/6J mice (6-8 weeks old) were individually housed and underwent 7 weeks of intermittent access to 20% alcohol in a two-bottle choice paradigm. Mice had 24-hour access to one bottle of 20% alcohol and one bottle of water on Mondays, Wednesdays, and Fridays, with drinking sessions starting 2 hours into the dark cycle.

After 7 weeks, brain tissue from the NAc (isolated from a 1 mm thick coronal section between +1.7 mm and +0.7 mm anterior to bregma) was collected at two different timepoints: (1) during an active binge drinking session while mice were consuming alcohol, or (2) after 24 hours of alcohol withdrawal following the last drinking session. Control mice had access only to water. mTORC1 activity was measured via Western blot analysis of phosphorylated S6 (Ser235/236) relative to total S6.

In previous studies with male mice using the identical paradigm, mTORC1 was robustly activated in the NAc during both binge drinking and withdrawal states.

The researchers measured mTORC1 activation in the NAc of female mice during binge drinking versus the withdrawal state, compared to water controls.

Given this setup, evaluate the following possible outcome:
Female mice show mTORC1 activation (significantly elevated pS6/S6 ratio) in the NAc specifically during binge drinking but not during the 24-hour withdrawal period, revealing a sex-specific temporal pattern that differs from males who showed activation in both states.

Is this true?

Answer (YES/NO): NO